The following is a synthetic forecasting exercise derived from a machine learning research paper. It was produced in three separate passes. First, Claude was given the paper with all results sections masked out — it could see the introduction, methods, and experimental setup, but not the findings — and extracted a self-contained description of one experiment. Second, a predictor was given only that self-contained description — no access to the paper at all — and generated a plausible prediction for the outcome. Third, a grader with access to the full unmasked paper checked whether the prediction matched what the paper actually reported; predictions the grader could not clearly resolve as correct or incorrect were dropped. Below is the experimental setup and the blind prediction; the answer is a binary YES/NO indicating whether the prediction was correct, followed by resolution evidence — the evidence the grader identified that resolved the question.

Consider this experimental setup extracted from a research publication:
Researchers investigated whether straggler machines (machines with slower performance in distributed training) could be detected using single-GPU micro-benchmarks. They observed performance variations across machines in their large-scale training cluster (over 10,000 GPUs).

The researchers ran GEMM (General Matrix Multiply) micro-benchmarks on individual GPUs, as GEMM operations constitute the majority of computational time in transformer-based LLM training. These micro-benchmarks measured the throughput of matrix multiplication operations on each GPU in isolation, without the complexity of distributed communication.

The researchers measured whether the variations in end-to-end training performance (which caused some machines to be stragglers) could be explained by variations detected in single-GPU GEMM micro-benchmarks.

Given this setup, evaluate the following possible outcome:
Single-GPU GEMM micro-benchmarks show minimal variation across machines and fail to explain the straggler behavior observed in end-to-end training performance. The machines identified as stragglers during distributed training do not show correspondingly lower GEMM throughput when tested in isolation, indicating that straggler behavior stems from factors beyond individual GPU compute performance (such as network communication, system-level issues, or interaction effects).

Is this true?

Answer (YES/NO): YES